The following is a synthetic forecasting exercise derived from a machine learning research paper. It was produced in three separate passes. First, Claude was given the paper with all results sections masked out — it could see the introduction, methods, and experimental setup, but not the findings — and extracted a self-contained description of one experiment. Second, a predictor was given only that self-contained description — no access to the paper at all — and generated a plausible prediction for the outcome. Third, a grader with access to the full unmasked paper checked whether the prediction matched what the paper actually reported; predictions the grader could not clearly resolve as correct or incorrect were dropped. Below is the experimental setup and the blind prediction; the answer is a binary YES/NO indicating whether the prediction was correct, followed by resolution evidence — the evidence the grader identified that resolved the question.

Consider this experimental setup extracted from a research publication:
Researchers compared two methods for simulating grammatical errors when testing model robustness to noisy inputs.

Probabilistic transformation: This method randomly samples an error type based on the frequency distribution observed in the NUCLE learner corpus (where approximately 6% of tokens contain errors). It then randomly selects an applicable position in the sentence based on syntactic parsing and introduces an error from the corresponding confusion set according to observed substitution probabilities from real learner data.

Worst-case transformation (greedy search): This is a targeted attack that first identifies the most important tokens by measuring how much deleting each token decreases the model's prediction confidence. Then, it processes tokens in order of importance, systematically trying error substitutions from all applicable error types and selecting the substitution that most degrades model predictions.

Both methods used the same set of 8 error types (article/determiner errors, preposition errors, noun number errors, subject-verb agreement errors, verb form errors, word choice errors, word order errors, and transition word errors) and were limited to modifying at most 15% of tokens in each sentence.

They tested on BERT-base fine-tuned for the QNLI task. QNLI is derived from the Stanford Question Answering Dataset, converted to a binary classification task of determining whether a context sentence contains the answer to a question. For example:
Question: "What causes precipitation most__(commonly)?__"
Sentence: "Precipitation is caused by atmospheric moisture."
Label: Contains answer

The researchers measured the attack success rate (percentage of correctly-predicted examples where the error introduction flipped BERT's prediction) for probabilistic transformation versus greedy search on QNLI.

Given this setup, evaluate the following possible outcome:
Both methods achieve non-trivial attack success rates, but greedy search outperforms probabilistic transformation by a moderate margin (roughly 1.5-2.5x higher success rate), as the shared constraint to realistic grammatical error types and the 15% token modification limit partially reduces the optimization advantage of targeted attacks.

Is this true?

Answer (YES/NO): NO